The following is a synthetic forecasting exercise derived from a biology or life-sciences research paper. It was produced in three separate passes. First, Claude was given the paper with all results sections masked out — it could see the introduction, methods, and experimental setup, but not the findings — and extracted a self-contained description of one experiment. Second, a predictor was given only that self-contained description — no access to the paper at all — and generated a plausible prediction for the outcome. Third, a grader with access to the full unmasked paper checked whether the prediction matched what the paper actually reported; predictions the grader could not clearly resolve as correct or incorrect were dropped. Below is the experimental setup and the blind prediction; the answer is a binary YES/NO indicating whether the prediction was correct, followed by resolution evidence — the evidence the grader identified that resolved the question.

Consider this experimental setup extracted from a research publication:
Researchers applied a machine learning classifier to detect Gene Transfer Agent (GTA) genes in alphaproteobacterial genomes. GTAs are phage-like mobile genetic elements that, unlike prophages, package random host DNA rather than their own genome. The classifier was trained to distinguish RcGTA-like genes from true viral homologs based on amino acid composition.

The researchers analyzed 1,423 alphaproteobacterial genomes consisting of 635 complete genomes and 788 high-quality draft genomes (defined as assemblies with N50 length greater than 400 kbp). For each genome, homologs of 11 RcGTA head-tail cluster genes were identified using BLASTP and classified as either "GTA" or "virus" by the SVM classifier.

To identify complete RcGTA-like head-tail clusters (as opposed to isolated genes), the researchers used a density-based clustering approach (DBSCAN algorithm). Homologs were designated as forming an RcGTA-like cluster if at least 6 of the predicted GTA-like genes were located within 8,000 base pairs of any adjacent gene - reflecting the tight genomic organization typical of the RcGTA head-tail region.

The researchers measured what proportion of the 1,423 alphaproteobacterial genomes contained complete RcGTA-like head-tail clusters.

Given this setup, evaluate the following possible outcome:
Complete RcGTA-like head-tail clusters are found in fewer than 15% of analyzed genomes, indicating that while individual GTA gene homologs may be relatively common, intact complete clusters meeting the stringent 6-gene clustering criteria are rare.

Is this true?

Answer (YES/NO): NO